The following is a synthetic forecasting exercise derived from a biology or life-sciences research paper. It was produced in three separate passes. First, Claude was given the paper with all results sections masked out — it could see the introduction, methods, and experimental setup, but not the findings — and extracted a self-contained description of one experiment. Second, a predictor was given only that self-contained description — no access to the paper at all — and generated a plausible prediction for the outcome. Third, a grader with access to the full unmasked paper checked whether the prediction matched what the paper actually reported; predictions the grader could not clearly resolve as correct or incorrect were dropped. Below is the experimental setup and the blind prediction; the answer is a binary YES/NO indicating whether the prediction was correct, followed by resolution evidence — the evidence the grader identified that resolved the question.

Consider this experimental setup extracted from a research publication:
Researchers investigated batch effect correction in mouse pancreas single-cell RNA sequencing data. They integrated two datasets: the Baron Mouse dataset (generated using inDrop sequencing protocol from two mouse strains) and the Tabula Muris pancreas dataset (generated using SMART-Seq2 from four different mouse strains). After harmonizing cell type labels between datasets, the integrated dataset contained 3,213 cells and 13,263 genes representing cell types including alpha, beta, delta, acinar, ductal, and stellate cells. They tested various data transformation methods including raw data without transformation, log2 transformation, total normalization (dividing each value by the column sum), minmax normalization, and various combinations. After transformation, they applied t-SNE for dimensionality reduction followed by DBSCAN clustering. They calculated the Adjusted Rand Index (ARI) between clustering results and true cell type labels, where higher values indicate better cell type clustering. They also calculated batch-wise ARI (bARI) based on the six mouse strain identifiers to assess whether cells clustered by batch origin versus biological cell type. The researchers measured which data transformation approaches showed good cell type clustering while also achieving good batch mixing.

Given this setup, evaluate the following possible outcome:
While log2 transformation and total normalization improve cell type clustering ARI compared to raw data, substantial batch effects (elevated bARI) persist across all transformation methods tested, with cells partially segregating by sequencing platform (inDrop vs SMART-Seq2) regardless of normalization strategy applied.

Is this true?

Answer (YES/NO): NO